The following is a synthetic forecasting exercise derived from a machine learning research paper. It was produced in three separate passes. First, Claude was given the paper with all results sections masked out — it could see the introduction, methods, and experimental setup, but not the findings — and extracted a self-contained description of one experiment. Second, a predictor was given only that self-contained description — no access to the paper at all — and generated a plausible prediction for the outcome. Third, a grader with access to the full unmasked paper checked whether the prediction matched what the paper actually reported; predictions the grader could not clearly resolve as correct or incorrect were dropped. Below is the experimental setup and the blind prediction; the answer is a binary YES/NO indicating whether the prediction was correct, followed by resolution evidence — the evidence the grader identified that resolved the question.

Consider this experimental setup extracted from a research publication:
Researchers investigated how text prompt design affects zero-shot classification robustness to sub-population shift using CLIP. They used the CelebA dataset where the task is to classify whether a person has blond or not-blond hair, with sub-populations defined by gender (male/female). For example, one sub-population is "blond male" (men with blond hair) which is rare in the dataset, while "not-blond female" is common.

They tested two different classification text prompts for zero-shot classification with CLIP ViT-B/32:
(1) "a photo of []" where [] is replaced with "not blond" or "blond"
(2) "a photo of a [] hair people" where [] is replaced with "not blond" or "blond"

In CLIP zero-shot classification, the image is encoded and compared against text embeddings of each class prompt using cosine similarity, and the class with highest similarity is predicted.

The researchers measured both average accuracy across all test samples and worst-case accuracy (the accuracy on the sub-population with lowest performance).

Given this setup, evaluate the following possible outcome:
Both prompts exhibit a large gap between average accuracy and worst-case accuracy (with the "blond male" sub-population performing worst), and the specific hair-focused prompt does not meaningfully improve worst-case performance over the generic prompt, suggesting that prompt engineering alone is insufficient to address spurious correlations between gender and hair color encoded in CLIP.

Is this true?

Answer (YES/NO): NO